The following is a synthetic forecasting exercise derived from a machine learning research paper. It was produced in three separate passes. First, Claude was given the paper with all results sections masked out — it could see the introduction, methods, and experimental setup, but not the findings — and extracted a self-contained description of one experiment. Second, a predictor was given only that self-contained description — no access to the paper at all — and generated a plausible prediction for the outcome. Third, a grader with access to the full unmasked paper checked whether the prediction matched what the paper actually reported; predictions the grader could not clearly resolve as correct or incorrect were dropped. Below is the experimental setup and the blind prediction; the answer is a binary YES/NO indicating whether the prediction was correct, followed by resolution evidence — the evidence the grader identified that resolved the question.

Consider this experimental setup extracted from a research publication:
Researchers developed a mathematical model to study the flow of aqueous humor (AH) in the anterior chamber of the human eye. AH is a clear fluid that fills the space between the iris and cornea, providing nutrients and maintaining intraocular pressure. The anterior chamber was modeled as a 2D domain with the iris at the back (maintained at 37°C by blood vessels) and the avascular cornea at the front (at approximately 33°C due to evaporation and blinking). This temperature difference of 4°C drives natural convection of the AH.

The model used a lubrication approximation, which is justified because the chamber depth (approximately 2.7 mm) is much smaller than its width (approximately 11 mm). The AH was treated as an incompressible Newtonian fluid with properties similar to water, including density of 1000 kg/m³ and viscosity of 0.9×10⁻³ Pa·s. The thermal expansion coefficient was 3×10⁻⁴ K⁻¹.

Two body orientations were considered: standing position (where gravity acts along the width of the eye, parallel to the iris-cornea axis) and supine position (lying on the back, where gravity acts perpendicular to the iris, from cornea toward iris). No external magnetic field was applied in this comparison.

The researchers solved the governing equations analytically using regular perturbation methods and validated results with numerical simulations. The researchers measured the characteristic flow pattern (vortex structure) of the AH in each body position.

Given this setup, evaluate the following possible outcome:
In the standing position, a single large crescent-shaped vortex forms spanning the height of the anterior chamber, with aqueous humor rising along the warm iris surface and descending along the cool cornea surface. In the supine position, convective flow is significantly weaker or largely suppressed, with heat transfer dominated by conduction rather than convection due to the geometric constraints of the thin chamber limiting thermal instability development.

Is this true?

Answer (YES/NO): NO